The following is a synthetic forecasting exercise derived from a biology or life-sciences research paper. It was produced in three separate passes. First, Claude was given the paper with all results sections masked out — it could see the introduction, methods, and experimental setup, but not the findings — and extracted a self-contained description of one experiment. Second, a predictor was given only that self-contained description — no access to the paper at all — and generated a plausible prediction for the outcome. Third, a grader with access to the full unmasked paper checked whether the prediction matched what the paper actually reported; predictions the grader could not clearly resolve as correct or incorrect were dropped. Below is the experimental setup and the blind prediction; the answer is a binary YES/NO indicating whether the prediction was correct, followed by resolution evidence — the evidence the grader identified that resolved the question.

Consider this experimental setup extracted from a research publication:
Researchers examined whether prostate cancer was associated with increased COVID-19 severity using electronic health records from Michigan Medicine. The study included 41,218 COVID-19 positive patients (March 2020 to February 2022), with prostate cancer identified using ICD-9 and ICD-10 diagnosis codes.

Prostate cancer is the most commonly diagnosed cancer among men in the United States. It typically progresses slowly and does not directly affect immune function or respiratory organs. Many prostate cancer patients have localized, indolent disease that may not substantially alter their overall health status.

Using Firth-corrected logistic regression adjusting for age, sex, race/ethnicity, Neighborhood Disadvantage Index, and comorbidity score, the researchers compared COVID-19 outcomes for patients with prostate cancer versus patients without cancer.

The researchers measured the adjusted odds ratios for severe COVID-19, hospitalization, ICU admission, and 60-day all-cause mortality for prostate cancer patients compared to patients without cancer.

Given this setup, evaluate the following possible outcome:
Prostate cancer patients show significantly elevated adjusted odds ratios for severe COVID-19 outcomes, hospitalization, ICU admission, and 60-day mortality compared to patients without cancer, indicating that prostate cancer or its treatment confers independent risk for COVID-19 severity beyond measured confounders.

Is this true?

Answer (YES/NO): NO